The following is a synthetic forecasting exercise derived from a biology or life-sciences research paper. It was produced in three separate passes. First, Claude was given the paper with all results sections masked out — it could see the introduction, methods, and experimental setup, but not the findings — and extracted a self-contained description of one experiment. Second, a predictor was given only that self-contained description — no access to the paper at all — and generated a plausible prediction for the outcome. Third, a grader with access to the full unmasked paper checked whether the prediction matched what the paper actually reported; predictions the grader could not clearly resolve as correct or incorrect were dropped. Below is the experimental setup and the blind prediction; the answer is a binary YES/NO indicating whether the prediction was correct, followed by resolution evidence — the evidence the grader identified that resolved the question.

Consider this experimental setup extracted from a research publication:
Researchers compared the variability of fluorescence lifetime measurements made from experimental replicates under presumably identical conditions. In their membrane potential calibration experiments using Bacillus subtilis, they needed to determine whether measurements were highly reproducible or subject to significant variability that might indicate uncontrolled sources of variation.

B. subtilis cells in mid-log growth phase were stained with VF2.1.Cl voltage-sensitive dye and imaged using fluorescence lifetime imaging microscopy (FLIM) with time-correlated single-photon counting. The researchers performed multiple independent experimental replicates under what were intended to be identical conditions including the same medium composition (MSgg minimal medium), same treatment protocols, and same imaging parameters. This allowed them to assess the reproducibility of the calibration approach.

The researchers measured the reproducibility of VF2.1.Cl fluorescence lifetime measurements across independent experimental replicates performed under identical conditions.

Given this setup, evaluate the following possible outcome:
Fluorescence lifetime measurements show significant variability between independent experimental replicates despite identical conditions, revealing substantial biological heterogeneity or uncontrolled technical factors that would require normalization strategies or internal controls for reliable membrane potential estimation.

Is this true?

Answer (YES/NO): YES